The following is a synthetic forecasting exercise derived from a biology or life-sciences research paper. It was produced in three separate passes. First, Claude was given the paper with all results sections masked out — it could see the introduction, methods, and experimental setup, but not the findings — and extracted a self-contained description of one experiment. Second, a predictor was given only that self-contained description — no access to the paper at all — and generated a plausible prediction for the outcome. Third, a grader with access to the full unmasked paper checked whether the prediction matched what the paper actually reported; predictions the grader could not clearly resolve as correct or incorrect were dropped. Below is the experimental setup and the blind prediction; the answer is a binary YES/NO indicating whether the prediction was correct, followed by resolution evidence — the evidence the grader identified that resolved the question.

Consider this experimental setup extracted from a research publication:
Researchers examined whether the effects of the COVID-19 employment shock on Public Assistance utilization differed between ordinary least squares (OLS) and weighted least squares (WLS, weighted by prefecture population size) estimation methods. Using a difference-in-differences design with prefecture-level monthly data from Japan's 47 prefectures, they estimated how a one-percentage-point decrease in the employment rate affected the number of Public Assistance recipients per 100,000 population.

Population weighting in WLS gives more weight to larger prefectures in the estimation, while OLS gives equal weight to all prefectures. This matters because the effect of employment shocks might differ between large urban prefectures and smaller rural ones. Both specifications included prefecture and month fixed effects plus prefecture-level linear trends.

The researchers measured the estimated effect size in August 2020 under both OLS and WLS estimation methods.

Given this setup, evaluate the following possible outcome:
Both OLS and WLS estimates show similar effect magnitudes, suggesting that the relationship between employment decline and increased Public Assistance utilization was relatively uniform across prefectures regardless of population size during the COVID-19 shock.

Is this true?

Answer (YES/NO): NO